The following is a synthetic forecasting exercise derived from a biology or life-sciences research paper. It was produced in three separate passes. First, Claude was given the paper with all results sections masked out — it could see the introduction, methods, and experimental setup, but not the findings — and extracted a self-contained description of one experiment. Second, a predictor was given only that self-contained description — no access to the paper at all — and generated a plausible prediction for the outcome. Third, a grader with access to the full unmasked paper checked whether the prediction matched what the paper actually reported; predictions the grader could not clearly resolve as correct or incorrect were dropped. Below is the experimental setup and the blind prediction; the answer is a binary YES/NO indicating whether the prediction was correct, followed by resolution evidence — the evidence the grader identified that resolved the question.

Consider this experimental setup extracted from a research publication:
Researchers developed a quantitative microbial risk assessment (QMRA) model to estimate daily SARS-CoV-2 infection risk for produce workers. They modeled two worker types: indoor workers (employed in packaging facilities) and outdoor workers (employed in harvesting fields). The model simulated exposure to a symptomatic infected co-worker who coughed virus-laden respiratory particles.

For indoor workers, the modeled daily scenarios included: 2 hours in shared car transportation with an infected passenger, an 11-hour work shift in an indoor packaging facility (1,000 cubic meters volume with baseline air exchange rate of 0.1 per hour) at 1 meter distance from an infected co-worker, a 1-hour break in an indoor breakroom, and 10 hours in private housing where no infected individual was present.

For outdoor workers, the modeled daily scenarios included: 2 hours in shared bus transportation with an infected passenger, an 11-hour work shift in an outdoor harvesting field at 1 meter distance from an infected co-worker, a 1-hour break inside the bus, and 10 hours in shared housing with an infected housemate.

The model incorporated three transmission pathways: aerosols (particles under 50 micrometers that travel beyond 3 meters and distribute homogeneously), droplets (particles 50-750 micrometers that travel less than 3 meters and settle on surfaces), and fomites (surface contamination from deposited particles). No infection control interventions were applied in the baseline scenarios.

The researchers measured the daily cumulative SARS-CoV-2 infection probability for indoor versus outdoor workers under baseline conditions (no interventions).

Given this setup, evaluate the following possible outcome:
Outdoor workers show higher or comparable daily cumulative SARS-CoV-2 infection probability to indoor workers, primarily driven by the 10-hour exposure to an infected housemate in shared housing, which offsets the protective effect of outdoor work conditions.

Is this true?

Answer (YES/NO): NO